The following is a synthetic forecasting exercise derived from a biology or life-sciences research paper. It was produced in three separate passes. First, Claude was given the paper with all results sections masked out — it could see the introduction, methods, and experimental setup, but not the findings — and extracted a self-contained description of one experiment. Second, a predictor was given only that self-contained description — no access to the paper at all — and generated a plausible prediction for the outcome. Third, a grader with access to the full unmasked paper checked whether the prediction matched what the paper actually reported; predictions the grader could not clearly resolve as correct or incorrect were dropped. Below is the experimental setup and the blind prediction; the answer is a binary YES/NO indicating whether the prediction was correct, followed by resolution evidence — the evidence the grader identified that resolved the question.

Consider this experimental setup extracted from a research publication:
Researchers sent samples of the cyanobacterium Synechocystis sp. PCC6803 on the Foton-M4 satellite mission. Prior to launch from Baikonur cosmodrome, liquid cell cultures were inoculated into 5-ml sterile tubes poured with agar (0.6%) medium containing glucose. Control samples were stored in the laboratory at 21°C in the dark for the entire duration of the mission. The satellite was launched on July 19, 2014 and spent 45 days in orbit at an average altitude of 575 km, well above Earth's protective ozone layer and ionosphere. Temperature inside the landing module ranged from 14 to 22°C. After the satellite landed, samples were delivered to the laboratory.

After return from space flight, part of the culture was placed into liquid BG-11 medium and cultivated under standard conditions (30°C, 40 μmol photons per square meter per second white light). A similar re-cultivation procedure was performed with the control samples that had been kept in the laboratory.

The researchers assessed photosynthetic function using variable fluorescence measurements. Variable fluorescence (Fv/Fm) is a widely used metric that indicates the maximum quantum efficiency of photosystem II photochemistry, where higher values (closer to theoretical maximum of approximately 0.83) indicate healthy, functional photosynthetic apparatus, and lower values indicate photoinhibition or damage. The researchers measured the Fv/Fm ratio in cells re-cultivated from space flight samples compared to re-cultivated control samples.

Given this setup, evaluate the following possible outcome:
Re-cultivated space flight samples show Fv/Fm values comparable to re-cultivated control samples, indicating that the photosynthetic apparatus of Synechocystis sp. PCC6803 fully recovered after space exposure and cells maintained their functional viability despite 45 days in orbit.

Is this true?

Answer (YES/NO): YES